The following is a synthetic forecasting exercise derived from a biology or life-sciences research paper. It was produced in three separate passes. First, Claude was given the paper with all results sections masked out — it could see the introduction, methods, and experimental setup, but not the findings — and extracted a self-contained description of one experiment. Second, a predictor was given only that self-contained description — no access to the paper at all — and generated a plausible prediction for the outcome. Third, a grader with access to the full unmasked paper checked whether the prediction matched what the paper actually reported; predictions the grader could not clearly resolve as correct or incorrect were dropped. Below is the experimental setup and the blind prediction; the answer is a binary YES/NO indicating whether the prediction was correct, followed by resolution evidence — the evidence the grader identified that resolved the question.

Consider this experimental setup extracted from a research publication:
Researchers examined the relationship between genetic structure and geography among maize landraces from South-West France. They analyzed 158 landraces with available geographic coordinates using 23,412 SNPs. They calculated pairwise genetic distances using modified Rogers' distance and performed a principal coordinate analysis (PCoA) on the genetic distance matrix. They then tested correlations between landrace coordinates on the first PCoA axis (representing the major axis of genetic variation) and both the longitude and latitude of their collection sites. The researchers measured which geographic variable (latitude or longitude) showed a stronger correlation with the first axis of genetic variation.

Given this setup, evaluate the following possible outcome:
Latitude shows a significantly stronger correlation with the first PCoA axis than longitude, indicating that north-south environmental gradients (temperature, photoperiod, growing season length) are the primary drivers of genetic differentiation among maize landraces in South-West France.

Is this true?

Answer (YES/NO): NO